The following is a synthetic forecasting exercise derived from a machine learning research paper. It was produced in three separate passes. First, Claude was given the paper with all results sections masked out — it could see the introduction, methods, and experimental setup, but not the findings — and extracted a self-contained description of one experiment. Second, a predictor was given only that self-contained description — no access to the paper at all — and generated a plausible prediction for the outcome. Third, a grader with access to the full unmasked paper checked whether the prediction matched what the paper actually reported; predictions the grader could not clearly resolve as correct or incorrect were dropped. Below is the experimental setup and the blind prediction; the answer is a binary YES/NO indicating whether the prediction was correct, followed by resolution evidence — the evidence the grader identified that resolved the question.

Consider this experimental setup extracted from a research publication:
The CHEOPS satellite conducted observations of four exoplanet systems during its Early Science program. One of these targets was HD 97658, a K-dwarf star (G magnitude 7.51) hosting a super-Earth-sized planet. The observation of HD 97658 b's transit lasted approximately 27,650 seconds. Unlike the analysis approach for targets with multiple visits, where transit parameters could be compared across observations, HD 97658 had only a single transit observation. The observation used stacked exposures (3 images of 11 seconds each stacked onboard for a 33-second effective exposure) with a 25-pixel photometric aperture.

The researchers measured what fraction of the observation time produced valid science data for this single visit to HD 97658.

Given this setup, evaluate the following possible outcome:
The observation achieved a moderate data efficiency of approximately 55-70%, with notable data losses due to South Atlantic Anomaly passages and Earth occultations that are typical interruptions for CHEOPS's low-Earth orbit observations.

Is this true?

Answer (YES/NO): NO